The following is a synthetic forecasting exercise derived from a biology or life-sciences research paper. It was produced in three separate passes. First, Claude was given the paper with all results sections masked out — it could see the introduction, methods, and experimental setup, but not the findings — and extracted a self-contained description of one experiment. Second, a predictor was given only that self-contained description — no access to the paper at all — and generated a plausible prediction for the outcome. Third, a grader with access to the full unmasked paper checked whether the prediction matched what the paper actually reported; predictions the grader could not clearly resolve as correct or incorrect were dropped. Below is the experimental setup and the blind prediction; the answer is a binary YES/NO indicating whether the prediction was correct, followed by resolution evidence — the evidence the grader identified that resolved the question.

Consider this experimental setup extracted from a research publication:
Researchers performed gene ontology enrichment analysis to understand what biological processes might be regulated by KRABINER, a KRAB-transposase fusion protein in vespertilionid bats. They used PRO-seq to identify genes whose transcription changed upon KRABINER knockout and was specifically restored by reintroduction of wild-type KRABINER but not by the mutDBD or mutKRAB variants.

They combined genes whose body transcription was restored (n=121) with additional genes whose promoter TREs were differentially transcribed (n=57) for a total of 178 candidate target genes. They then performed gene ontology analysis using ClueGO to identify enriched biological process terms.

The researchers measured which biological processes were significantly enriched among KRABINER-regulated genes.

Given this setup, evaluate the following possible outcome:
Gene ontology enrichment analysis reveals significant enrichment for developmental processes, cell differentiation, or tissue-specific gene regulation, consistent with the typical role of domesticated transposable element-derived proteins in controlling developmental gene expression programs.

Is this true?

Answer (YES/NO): YES